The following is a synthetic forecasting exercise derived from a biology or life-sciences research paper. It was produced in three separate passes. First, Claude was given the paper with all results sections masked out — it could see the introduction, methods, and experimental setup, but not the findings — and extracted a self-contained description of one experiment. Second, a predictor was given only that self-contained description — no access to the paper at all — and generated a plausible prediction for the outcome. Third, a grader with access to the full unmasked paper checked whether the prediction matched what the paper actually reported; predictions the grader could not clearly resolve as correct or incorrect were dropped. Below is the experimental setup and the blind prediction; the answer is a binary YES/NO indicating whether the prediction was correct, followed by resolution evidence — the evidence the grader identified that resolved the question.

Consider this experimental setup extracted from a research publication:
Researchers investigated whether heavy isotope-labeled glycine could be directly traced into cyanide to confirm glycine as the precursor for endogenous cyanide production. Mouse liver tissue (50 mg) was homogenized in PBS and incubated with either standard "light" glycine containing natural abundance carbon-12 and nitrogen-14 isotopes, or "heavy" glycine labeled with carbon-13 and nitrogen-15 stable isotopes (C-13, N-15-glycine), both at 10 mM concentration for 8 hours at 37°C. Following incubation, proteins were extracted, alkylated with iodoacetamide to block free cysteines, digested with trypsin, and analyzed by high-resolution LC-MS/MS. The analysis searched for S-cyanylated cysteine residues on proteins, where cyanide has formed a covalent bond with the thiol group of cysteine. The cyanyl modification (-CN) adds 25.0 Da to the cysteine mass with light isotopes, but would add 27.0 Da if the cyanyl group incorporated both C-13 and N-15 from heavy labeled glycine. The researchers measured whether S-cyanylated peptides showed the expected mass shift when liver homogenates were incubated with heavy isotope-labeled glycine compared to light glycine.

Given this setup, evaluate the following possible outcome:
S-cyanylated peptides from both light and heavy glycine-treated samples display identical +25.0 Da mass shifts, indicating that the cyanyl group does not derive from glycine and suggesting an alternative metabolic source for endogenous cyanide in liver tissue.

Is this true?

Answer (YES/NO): NO